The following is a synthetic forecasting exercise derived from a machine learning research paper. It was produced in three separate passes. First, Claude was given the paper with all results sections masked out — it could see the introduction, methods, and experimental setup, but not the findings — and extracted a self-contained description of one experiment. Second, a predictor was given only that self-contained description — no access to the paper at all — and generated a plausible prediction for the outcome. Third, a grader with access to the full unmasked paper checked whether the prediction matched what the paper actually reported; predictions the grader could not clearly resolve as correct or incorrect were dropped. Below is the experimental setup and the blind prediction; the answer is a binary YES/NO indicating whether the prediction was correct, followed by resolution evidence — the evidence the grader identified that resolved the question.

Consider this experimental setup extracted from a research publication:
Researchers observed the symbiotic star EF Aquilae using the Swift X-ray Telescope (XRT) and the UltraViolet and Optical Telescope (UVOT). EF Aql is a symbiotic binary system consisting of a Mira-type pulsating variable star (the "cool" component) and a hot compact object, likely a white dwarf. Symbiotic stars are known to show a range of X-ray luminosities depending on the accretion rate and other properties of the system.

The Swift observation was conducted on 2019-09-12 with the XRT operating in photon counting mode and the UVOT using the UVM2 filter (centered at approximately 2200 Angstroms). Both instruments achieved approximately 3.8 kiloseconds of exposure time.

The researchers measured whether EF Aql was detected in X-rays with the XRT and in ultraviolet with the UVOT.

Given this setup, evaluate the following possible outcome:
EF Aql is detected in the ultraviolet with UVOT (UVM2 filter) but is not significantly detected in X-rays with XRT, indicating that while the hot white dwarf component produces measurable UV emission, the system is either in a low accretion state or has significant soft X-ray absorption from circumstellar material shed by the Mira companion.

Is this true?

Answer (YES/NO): YES